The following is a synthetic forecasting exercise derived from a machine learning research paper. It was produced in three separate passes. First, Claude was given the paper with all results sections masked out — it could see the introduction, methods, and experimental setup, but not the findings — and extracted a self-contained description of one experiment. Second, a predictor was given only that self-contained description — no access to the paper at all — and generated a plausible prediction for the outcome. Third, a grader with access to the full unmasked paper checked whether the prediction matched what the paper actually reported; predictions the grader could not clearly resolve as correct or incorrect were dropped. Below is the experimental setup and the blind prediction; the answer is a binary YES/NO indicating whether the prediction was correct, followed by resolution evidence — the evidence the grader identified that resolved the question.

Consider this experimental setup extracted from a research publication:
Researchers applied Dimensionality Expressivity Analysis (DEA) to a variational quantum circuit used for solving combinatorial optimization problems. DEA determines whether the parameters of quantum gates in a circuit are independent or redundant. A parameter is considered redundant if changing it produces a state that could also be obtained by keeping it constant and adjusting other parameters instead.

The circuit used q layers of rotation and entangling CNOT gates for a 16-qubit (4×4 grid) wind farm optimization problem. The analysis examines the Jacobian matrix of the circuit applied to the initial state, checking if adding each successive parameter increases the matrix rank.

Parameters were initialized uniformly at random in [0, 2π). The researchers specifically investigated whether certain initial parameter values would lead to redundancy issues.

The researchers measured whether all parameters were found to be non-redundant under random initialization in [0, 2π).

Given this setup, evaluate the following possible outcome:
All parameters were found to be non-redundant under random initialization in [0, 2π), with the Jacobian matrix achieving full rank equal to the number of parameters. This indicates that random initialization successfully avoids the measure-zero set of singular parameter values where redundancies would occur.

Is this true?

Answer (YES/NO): YES